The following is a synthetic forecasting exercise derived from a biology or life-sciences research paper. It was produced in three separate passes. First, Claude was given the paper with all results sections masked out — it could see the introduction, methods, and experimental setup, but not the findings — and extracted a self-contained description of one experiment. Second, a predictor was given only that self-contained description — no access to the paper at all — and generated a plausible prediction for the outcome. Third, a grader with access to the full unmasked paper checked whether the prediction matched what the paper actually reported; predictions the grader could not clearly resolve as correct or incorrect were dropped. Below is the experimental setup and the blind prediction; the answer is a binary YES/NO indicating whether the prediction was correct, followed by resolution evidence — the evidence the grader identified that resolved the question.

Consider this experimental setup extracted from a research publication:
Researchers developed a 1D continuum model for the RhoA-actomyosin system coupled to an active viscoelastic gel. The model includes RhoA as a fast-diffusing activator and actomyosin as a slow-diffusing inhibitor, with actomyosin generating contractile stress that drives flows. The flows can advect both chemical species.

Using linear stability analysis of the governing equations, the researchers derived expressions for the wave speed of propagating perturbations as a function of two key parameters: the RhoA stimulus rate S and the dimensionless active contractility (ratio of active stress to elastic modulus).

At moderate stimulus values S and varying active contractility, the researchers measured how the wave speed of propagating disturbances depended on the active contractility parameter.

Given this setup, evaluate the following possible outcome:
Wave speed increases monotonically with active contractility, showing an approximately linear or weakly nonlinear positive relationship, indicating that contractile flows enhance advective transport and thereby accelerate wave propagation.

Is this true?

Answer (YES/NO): NO